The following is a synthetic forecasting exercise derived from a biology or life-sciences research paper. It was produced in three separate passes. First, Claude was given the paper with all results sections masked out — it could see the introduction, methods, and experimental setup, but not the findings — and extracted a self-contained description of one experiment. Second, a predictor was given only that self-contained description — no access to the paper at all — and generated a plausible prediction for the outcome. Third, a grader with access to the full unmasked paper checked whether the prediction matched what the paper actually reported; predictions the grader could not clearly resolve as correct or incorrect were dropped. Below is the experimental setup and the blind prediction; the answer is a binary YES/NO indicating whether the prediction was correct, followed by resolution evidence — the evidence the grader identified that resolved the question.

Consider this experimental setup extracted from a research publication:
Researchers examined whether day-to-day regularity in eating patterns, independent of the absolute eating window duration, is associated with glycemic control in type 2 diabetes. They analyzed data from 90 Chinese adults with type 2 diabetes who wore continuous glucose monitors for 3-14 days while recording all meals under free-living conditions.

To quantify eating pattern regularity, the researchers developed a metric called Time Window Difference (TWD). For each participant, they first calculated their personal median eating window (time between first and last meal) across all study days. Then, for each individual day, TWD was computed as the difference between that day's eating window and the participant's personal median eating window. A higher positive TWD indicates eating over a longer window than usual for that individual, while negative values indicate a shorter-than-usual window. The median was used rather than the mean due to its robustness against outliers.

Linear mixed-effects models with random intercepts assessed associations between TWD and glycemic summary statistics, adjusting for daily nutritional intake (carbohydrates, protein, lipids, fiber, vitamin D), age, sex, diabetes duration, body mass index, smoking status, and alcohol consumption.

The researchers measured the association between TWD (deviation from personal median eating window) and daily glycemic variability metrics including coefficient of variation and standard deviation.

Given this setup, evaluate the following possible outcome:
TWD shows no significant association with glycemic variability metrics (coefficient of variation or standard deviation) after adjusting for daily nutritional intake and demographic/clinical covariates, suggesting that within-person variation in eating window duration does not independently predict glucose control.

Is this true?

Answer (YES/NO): NO